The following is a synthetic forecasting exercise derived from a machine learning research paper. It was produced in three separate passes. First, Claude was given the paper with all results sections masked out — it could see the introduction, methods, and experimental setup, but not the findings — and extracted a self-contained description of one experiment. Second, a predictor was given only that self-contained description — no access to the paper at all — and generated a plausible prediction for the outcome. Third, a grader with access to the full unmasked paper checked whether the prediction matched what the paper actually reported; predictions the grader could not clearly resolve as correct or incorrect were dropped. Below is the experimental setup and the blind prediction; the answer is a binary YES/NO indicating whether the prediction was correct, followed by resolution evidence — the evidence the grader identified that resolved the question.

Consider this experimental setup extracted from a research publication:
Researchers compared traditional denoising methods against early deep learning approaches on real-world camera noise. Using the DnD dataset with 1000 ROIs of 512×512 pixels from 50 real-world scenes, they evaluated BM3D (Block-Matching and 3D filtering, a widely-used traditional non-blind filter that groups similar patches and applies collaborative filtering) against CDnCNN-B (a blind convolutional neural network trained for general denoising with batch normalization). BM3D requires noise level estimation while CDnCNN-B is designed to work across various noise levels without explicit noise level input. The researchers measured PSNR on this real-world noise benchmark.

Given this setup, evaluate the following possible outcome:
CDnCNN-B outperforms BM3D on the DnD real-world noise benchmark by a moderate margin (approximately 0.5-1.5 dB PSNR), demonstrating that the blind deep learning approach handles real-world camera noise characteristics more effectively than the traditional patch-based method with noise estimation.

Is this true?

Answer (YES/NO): NO